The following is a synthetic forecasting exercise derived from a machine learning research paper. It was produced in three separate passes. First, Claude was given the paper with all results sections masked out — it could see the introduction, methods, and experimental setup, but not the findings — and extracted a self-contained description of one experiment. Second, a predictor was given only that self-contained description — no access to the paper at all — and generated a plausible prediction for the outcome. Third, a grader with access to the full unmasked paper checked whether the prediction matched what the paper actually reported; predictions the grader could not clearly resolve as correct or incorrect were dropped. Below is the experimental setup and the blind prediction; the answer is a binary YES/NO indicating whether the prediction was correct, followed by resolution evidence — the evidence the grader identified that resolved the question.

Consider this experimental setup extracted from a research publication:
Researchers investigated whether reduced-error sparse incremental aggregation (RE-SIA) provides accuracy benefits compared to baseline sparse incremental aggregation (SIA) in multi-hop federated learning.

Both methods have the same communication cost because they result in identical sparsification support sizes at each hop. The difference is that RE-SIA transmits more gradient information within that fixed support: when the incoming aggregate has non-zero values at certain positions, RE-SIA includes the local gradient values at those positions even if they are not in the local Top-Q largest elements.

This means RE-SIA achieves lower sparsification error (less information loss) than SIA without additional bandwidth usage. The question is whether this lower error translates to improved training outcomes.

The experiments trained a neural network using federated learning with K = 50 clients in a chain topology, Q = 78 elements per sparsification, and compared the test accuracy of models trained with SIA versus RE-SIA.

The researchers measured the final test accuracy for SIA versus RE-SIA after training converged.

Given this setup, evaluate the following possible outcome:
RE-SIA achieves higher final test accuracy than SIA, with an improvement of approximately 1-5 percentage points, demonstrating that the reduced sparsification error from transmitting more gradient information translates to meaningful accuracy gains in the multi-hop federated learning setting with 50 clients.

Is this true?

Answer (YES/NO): NO